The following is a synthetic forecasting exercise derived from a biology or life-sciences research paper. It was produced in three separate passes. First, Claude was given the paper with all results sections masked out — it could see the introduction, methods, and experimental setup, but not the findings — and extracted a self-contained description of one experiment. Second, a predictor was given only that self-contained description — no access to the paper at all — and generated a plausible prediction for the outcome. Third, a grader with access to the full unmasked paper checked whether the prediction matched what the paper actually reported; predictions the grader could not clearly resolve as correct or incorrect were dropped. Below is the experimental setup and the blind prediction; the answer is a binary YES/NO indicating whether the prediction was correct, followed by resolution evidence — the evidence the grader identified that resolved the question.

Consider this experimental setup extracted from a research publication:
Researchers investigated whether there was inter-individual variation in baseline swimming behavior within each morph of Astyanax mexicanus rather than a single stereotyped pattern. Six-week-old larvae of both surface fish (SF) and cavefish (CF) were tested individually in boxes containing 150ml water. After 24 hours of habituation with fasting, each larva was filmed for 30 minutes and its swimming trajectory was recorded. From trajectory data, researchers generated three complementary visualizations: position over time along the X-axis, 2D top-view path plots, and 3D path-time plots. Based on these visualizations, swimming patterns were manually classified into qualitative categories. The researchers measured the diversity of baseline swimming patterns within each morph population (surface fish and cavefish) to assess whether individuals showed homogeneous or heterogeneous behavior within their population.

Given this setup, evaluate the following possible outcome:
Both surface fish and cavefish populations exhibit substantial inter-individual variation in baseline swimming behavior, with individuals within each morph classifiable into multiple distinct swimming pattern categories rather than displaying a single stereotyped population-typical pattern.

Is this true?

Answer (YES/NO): YES